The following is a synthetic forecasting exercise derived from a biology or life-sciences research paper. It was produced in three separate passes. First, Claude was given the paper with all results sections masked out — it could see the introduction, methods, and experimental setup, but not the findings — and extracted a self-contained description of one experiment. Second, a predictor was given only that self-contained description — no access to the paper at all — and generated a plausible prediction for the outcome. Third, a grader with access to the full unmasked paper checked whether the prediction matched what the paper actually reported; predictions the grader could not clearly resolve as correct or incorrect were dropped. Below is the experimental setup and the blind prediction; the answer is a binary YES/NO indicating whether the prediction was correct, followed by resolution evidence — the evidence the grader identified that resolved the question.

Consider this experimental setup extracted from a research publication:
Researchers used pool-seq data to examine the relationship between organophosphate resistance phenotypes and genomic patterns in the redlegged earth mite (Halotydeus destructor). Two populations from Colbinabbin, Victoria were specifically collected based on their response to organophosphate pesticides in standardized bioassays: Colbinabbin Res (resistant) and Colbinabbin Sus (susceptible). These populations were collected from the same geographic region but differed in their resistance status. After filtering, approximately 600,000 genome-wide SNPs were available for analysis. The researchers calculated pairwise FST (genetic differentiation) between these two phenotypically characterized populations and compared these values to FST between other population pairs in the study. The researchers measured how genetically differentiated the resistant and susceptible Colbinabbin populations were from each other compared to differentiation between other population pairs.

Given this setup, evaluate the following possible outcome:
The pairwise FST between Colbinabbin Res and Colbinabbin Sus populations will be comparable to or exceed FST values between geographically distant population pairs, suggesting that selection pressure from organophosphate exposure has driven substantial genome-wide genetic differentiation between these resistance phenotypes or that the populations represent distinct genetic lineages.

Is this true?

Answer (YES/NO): NO